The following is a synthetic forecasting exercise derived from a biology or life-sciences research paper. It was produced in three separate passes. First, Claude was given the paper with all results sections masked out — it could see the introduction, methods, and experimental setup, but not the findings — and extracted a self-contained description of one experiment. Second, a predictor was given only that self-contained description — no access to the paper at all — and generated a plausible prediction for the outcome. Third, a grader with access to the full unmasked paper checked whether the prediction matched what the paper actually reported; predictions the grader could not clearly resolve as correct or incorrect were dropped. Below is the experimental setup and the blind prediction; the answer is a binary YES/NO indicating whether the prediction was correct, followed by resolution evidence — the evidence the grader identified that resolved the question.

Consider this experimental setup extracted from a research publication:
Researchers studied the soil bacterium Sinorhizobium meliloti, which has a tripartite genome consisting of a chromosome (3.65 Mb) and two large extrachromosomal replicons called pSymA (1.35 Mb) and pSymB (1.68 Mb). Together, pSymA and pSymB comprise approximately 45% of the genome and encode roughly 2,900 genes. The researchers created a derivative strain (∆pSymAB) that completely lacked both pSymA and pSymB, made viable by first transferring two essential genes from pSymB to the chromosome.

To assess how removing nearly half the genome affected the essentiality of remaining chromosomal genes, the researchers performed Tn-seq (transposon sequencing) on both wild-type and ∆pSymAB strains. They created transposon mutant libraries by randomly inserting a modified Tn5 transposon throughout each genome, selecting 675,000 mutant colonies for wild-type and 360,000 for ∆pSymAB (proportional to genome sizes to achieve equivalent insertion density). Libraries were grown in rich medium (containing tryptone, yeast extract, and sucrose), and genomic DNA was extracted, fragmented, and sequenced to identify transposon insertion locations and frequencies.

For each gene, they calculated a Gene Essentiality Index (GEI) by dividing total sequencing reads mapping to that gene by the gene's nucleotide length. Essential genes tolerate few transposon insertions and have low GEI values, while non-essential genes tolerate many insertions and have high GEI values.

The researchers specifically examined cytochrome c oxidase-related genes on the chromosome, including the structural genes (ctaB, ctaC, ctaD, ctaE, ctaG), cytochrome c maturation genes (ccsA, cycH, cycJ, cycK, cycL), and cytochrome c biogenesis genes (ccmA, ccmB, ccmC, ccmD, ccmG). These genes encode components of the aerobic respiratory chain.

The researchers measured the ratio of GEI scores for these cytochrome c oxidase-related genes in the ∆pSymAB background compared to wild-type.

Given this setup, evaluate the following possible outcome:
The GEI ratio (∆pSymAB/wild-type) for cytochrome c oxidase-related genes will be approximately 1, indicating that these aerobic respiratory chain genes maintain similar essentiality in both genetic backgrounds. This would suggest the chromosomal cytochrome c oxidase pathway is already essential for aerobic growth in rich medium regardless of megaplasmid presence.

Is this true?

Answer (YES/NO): NO